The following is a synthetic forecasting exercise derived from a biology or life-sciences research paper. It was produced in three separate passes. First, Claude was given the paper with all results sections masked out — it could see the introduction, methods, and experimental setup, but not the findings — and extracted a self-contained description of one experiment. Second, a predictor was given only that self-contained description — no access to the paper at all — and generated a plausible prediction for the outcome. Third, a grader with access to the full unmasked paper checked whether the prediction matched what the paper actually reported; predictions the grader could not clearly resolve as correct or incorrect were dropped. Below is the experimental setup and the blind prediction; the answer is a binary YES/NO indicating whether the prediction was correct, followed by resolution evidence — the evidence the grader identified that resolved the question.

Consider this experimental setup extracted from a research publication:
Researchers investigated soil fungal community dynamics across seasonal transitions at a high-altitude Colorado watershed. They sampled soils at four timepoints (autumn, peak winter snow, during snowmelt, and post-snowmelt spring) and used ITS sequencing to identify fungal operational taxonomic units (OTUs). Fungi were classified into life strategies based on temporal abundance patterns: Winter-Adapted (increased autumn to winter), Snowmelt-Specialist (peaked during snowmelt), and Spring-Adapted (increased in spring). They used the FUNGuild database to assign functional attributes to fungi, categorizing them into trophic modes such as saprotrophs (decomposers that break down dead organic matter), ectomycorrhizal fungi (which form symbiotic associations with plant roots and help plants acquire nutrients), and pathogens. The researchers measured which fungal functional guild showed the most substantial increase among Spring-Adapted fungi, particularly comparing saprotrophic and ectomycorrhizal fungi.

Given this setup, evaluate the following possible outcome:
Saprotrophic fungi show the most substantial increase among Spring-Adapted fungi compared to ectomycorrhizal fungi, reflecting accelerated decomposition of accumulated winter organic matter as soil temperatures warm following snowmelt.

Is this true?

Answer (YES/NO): NO